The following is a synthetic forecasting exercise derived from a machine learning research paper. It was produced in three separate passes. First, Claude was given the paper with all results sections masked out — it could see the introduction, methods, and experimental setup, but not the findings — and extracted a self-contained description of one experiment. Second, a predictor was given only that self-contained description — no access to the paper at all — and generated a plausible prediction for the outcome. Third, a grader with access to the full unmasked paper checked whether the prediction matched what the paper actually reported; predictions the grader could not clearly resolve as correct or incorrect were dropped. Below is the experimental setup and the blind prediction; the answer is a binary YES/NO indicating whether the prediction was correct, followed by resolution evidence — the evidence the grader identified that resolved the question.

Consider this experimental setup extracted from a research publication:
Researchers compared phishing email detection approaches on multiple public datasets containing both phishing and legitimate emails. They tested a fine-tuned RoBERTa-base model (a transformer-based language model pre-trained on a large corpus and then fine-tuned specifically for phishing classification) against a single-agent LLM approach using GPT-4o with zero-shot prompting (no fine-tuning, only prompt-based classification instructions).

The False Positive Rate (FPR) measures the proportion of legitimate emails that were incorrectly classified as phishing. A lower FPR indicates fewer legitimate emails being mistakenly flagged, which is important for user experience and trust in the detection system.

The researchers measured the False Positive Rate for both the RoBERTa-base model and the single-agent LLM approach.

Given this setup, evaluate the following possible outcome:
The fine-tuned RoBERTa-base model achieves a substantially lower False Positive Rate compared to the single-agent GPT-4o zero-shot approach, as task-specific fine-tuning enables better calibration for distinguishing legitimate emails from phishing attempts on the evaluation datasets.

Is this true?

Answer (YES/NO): YES